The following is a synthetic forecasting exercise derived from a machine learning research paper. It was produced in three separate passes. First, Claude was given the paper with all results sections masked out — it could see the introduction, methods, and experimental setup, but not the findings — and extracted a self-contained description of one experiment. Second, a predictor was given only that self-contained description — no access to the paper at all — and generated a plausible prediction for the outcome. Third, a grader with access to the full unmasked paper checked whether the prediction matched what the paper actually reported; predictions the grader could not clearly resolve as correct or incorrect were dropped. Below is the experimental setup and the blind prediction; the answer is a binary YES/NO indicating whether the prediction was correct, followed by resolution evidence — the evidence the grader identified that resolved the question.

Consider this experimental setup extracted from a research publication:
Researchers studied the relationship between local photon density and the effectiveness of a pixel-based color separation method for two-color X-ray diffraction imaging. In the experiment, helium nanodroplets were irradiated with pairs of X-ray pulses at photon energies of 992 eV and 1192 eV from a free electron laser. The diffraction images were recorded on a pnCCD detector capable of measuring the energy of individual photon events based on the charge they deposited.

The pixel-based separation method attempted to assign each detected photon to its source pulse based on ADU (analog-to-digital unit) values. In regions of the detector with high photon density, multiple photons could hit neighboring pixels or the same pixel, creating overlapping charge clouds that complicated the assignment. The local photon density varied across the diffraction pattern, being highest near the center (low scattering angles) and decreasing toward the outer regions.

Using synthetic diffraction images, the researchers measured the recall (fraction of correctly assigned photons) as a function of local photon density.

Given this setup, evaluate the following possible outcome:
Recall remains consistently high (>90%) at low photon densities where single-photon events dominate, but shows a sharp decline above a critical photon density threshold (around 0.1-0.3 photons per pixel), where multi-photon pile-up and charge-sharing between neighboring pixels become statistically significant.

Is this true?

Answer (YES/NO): NO